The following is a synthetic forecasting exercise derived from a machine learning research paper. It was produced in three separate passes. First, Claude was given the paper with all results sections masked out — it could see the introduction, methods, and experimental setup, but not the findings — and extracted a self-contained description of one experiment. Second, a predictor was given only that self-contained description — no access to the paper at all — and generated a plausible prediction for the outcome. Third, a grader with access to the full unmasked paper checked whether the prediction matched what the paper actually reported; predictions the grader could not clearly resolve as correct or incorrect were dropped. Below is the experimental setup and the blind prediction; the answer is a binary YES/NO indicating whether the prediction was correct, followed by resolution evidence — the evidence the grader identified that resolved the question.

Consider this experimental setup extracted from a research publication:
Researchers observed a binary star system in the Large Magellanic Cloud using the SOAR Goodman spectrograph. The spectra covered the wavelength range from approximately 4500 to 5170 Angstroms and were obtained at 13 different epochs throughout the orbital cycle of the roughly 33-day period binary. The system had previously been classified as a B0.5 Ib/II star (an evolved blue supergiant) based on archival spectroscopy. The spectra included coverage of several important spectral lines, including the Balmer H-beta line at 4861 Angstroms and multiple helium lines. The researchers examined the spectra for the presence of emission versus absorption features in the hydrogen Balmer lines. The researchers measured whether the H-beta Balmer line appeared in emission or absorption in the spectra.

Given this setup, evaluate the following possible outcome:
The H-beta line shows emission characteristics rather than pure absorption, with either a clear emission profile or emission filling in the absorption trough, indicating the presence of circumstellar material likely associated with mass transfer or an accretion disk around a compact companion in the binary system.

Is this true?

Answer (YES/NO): NO